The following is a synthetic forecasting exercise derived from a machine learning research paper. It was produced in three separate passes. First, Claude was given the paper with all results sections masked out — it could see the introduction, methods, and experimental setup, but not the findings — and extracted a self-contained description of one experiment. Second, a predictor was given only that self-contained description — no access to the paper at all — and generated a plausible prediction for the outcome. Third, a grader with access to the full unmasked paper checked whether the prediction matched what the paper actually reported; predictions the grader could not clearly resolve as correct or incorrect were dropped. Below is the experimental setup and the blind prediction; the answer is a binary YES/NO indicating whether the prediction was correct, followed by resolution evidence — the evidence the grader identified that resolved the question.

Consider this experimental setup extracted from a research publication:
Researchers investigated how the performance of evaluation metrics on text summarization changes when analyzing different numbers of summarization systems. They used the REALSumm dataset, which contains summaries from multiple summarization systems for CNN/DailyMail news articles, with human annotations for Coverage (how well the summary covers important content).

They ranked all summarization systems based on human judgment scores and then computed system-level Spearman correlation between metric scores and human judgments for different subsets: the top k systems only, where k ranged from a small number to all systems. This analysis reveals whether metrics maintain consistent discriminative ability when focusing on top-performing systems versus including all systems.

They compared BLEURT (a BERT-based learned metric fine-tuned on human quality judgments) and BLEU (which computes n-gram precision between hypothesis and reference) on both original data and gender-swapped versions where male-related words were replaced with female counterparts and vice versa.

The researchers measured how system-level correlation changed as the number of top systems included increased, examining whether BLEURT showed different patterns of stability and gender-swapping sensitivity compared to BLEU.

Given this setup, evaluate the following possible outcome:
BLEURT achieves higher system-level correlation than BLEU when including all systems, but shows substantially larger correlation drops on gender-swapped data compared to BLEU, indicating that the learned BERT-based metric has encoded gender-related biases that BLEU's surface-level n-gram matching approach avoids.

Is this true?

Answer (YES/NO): YES